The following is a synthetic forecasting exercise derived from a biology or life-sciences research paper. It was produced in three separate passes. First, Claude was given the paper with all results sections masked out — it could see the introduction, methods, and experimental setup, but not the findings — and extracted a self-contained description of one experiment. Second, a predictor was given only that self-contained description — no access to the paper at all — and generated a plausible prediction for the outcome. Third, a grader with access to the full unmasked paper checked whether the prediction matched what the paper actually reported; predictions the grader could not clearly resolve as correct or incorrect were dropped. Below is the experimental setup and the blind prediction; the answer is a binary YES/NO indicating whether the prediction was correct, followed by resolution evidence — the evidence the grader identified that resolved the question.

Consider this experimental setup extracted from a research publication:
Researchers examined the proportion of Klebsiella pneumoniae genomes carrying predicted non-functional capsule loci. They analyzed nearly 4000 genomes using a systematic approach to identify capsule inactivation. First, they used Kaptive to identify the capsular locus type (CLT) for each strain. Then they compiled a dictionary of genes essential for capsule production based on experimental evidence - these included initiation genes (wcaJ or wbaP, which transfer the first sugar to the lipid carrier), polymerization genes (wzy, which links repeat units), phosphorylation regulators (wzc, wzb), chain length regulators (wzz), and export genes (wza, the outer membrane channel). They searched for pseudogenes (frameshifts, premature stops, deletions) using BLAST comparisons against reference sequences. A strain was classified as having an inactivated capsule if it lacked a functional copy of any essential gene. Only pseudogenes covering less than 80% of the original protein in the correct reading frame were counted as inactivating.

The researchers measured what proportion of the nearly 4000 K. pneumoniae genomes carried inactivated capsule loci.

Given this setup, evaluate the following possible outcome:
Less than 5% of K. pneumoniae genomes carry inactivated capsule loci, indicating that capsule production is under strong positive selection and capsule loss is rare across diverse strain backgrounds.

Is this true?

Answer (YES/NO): YES